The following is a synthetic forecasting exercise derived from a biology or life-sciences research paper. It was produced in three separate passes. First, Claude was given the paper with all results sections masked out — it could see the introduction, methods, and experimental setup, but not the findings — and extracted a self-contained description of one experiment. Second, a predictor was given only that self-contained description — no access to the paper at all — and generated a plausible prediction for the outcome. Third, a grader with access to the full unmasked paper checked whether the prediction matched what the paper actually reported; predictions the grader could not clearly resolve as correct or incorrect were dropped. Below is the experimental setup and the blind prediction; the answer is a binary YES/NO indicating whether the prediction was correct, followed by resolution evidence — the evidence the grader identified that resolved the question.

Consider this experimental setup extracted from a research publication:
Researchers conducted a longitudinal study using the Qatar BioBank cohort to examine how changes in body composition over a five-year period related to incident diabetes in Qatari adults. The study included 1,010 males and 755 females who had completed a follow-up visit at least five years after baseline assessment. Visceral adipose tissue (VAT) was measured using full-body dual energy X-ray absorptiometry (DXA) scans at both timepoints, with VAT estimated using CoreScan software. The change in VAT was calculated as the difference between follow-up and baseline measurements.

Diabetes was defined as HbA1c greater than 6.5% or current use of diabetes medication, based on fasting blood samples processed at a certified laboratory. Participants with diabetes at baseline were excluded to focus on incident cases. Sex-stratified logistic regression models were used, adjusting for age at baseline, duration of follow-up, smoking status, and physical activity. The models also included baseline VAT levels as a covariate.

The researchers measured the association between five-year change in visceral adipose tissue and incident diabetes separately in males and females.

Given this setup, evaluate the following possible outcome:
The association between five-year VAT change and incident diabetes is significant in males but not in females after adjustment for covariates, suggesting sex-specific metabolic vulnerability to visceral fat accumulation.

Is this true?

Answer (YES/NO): YES